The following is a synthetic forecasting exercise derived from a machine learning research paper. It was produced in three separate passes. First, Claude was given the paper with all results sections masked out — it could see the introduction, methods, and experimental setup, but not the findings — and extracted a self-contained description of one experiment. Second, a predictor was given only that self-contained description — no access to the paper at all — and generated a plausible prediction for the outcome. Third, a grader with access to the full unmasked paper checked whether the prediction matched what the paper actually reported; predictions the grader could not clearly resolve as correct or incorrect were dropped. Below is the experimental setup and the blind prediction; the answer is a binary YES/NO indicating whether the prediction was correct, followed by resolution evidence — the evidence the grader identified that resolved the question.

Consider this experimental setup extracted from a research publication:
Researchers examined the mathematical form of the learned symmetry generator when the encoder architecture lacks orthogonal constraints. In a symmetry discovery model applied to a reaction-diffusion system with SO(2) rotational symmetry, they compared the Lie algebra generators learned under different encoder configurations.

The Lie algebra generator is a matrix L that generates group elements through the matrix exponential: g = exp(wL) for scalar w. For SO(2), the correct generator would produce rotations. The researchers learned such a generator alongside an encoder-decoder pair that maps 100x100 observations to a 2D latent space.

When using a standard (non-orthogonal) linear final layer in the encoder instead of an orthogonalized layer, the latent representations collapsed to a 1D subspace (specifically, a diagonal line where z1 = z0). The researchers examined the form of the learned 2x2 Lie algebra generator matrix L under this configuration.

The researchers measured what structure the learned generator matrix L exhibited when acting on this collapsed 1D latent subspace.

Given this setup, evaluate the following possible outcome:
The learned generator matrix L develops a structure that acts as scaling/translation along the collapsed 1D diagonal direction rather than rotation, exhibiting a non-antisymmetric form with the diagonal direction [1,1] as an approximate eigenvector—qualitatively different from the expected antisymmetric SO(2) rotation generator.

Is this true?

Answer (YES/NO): NO